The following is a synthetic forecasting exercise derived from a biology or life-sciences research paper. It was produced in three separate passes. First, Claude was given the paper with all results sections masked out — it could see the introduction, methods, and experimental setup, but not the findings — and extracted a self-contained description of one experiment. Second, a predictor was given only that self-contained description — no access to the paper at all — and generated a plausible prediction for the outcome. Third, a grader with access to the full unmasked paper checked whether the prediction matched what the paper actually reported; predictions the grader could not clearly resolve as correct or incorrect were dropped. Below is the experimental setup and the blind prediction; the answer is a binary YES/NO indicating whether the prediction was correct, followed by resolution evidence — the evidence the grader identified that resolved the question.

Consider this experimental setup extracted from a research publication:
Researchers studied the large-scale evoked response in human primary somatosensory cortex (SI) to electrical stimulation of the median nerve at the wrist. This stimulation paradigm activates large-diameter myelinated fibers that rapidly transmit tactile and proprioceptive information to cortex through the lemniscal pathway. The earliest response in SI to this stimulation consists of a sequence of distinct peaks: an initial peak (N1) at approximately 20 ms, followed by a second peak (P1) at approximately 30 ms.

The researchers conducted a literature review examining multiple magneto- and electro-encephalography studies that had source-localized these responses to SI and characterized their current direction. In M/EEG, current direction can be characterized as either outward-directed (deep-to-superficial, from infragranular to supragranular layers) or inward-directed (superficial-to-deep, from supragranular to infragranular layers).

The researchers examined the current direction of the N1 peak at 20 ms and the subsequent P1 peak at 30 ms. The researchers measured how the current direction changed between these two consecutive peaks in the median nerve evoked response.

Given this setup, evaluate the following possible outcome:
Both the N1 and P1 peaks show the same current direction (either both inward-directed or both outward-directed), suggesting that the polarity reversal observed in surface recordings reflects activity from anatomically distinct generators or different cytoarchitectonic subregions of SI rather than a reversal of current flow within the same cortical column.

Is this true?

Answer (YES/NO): NO